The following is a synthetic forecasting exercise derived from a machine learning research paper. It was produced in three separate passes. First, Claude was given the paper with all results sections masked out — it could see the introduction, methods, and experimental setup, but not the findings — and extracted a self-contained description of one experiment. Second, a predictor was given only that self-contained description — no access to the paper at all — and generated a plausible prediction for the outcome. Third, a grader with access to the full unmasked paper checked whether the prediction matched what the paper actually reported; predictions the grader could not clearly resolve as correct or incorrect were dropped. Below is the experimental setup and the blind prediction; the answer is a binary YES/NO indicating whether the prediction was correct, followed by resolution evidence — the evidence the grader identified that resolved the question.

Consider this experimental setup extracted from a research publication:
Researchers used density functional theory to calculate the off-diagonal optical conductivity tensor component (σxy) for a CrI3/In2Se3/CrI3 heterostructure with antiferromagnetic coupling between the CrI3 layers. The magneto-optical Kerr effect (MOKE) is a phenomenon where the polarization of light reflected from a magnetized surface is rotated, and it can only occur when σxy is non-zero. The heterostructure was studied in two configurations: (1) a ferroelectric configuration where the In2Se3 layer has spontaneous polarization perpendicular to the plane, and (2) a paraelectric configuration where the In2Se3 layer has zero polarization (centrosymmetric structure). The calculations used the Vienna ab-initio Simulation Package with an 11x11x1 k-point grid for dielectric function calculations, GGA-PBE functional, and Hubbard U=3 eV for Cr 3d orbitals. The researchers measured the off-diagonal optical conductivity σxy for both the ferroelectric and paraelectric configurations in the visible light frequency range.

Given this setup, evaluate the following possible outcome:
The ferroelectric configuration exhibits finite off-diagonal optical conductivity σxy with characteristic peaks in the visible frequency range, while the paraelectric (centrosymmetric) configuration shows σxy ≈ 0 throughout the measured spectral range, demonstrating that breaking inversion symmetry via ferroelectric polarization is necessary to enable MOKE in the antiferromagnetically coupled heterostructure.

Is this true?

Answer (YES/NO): YES